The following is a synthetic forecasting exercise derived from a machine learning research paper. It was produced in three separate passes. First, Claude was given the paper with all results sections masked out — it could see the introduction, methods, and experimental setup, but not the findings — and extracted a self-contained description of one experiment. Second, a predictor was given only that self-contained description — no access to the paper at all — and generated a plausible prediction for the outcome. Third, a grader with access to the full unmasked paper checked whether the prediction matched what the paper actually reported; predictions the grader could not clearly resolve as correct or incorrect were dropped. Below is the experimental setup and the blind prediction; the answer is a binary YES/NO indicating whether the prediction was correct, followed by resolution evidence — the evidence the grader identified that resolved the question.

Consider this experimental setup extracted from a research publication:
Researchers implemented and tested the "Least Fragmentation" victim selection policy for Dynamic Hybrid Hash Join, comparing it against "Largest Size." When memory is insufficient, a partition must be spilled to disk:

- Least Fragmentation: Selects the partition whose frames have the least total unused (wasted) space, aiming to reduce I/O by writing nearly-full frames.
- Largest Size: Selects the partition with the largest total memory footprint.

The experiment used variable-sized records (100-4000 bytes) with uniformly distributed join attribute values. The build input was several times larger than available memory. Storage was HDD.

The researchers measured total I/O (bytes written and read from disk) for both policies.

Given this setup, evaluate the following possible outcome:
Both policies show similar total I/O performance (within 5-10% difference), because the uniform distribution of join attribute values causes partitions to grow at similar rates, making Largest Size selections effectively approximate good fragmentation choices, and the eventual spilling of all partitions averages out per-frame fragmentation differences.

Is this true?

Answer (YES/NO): YES